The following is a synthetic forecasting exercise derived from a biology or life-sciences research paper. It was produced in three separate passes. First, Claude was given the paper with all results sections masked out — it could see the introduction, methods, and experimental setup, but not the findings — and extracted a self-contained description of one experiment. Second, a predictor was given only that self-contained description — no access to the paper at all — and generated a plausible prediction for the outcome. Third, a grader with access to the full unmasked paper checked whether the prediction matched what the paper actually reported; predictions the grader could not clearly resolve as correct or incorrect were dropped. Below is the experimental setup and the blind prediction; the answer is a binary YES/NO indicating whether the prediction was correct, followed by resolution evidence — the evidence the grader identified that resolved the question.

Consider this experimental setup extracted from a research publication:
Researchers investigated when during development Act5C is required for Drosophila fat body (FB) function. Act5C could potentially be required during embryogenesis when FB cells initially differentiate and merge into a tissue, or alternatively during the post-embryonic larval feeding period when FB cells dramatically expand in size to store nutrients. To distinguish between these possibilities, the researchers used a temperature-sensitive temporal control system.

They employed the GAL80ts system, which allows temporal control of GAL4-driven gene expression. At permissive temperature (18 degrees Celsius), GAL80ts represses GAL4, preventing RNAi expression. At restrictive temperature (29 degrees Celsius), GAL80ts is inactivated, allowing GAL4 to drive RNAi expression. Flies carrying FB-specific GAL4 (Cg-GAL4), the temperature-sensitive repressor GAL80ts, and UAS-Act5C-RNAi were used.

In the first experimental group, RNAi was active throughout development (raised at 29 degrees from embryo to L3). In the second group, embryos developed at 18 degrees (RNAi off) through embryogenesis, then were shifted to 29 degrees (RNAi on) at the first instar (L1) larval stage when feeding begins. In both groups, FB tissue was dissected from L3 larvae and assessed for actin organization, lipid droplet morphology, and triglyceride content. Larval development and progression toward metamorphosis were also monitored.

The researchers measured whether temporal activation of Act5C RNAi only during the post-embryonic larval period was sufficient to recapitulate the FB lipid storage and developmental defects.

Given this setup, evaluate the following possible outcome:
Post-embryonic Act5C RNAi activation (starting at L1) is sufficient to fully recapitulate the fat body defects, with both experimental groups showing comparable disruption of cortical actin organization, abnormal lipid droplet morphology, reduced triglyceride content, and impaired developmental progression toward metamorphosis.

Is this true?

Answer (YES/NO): YES